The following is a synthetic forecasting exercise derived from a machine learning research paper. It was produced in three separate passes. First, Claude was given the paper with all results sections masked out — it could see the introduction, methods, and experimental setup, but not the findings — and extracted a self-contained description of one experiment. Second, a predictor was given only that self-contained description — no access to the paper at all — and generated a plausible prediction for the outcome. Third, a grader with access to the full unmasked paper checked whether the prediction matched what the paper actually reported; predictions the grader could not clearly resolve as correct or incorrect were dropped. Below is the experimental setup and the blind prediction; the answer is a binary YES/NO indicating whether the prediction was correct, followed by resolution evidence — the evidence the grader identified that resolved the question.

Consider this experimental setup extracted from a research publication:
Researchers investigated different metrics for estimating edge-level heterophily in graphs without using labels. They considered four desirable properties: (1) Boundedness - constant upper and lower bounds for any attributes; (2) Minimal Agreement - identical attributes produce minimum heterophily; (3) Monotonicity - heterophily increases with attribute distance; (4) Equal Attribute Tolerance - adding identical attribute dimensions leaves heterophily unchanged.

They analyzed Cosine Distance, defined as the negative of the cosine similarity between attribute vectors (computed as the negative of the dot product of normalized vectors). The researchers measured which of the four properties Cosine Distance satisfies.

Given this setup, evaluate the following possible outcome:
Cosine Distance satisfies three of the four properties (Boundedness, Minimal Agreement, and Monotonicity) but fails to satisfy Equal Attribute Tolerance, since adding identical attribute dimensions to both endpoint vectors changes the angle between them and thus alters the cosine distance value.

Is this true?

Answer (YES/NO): NO